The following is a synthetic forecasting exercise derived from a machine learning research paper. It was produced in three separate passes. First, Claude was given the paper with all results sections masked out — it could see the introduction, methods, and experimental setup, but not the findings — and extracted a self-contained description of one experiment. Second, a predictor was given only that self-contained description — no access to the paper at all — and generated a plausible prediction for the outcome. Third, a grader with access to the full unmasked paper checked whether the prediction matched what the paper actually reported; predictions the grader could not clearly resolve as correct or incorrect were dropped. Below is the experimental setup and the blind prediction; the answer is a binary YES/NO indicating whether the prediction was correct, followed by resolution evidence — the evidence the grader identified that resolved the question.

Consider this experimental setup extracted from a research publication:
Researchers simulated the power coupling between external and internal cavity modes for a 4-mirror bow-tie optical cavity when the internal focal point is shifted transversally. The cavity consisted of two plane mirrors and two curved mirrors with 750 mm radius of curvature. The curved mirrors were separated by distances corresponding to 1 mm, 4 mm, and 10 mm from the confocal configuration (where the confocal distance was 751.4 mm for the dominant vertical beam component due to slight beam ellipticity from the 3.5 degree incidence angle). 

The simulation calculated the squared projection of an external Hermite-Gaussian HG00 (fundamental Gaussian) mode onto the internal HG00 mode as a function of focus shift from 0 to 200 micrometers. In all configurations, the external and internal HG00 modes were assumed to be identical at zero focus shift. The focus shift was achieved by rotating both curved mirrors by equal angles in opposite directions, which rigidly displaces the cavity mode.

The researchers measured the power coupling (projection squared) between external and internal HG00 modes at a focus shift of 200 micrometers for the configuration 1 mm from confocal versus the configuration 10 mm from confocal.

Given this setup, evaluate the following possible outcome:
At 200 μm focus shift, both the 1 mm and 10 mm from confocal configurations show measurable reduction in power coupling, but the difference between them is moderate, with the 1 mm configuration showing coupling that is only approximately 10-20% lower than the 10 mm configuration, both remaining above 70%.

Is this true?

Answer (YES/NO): NO